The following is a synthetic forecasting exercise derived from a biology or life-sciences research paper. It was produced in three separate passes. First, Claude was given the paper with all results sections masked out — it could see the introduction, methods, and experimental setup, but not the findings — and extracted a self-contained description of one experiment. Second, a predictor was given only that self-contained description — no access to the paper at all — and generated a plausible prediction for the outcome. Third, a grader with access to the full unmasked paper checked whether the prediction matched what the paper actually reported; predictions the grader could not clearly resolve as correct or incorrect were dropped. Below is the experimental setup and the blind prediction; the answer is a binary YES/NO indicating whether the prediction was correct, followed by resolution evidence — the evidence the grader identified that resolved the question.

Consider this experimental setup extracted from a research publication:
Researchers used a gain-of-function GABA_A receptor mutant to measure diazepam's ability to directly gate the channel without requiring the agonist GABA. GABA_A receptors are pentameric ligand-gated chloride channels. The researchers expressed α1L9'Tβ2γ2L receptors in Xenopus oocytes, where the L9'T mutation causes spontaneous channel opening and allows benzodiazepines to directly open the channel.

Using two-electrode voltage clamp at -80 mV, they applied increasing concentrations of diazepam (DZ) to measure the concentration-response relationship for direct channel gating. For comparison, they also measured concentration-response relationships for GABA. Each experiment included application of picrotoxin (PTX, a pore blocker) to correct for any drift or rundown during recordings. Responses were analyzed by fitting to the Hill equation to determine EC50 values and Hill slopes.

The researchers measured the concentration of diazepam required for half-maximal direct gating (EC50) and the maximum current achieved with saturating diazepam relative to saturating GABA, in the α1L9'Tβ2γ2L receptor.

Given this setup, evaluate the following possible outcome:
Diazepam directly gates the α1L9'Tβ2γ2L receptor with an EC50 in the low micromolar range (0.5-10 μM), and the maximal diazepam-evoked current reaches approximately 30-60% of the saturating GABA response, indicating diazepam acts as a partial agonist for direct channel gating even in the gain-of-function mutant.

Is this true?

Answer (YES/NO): NO